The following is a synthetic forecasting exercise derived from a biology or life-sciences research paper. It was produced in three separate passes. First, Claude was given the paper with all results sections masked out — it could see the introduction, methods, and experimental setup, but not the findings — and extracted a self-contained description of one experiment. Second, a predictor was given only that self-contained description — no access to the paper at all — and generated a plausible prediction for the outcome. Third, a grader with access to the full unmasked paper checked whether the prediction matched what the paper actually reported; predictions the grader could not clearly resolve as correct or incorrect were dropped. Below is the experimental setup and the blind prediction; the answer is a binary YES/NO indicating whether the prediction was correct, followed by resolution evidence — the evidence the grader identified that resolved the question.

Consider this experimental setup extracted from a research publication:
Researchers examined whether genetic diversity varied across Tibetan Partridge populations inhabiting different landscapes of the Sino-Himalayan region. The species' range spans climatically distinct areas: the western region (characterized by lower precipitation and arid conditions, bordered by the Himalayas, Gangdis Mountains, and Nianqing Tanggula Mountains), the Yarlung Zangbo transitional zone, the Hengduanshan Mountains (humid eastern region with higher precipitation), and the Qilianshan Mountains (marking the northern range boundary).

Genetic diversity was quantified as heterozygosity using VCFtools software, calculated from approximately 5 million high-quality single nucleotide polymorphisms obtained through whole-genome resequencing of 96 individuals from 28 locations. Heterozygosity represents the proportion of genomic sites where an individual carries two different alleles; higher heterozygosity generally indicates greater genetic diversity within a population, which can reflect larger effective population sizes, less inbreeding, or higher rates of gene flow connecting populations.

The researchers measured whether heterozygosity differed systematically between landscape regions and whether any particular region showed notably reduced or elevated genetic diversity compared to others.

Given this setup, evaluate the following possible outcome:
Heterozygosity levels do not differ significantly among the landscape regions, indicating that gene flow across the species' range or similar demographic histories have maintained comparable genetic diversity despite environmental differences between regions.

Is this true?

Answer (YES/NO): NO